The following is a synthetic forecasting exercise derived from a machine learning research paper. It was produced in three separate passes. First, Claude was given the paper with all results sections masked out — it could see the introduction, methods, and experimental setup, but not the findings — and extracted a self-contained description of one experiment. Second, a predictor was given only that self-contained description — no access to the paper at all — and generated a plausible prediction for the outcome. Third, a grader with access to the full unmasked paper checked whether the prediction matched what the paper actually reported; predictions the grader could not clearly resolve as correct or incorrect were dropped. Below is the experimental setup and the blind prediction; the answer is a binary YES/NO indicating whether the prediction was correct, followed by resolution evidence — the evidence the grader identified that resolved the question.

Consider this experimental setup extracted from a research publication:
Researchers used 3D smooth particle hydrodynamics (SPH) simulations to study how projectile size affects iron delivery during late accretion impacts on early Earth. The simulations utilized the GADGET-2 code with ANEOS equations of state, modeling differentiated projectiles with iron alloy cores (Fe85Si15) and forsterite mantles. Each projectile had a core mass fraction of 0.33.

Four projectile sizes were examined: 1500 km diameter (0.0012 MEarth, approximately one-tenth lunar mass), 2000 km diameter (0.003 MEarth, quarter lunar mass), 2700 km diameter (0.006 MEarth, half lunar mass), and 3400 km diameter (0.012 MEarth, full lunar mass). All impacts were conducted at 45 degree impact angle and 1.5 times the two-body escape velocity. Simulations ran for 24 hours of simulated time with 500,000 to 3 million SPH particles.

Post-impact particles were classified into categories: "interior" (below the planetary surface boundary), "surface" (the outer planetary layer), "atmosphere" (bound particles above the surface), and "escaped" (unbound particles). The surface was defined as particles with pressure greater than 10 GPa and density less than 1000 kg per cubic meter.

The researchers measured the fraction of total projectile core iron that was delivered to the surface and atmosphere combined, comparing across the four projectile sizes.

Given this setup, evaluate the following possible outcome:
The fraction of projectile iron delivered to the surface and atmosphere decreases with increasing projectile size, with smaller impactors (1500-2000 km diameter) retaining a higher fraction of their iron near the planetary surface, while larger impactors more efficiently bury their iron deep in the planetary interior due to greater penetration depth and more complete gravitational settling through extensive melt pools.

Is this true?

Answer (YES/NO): NO